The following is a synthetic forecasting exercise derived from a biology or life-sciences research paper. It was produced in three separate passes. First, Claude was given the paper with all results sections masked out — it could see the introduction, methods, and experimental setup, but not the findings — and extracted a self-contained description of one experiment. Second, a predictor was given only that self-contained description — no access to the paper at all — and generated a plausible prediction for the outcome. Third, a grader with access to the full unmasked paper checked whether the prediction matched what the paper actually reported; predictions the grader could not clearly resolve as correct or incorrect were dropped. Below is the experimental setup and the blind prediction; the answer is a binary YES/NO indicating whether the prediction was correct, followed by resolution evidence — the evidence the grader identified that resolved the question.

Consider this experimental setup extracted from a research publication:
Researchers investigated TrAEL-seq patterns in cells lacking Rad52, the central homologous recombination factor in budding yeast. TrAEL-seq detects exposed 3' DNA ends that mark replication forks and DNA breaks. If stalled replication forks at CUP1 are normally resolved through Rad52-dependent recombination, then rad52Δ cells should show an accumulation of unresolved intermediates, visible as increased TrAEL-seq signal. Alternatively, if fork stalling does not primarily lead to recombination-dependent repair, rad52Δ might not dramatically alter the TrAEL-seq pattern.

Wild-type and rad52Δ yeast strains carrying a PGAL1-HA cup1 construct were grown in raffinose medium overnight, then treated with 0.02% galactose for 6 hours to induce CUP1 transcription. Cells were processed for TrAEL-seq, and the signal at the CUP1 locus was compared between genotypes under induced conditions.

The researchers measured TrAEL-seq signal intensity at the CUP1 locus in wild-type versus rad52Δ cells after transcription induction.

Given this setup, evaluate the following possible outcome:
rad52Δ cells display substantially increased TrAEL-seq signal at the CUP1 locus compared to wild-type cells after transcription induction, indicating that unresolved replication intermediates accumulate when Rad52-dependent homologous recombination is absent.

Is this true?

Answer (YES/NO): NO